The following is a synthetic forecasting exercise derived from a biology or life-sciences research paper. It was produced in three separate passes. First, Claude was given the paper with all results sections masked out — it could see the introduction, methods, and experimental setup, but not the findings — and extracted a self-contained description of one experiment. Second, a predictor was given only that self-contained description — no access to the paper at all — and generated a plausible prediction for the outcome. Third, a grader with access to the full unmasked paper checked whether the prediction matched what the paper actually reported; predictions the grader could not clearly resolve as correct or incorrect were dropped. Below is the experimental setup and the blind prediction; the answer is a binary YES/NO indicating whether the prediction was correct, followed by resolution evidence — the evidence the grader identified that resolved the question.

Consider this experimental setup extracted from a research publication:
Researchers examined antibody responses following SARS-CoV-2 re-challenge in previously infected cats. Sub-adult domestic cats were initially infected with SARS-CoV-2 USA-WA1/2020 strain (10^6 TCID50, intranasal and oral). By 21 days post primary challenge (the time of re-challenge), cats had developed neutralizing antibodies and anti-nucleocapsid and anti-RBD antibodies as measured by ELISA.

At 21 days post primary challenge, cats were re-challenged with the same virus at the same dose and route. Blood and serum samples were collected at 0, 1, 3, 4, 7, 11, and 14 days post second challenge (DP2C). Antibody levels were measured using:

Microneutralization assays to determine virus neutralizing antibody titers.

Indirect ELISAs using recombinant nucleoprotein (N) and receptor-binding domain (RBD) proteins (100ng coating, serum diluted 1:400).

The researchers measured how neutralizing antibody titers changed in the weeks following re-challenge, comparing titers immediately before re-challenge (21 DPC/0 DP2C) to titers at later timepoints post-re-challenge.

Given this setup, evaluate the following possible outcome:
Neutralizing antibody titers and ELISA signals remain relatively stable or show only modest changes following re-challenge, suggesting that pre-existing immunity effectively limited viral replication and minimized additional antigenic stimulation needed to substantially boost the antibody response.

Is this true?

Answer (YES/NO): NO